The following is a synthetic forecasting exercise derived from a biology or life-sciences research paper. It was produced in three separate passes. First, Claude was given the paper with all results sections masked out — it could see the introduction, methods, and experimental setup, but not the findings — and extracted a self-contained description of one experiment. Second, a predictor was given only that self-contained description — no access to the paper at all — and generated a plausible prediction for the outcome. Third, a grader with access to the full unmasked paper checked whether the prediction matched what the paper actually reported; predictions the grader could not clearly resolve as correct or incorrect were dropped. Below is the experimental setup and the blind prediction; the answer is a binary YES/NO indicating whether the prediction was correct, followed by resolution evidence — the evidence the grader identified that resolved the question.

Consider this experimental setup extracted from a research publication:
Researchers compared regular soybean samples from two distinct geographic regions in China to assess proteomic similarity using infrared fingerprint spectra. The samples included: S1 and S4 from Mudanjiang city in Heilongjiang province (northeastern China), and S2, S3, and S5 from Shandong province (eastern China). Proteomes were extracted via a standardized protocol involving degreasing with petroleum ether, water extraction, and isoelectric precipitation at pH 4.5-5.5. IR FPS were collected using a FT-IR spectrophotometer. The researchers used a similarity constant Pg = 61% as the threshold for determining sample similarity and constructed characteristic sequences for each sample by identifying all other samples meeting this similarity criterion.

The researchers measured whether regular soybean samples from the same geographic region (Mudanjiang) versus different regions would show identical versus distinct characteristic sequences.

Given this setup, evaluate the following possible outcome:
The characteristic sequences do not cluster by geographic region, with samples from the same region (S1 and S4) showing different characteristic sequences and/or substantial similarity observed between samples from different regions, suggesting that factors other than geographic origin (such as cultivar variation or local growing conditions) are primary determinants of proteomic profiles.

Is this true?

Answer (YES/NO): NO